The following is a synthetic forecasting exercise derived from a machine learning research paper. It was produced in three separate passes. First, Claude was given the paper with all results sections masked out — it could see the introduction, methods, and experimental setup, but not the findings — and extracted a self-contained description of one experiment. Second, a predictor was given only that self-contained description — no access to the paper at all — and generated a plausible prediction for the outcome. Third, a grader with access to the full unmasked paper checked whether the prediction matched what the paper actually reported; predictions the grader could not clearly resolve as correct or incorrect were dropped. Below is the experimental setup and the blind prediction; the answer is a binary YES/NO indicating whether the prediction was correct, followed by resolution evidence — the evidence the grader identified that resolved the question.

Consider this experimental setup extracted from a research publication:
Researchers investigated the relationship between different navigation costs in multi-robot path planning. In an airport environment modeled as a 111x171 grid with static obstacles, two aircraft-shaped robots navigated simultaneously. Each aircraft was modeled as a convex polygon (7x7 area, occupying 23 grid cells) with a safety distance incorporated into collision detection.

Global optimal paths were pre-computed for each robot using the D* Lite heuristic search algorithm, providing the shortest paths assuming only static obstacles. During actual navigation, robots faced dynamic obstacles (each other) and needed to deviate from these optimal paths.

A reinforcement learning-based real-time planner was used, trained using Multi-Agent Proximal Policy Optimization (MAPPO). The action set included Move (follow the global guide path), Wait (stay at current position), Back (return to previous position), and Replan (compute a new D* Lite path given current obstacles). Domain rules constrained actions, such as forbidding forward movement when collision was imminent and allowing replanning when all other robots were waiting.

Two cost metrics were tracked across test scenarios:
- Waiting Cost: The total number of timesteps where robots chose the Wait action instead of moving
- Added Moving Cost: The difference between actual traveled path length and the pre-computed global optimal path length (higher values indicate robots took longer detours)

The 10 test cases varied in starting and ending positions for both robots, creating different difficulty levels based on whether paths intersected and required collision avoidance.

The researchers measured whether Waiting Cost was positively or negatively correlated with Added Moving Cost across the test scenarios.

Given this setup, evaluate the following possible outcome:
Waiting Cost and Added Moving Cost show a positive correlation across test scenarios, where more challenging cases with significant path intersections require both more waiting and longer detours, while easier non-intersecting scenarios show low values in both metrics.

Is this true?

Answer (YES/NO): NO